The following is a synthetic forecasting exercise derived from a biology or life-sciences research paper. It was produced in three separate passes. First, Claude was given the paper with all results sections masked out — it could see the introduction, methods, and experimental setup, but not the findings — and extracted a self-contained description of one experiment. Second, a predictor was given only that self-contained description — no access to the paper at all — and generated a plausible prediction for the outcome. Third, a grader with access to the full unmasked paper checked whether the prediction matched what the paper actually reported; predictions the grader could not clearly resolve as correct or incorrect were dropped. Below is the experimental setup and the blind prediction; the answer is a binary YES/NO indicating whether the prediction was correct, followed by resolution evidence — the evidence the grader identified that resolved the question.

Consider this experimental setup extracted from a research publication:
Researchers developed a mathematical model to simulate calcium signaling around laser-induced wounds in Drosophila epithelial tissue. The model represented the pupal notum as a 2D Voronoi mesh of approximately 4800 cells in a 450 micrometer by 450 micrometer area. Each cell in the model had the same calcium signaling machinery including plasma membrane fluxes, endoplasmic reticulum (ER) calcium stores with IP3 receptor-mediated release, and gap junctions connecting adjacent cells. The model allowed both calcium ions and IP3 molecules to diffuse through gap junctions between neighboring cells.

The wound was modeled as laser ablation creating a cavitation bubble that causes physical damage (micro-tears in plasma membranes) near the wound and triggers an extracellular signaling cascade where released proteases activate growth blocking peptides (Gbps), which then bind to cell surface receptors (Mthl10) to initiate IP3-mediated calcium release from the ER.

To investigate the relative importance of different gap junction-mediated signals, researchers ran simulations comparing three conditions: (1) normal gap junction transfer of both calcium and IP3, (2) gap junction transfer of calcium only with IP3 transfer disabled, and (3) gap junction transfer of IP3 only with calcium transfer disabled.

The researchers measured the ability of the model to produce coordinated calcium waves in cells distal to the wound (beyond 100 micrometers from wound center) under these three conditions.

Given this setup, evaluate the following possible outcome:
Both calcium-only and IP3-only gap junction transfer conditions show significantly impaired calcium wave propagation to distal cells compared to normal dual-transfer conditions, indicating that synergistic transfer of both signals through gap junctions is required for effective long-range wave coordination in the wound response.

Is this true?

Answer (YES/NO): NO